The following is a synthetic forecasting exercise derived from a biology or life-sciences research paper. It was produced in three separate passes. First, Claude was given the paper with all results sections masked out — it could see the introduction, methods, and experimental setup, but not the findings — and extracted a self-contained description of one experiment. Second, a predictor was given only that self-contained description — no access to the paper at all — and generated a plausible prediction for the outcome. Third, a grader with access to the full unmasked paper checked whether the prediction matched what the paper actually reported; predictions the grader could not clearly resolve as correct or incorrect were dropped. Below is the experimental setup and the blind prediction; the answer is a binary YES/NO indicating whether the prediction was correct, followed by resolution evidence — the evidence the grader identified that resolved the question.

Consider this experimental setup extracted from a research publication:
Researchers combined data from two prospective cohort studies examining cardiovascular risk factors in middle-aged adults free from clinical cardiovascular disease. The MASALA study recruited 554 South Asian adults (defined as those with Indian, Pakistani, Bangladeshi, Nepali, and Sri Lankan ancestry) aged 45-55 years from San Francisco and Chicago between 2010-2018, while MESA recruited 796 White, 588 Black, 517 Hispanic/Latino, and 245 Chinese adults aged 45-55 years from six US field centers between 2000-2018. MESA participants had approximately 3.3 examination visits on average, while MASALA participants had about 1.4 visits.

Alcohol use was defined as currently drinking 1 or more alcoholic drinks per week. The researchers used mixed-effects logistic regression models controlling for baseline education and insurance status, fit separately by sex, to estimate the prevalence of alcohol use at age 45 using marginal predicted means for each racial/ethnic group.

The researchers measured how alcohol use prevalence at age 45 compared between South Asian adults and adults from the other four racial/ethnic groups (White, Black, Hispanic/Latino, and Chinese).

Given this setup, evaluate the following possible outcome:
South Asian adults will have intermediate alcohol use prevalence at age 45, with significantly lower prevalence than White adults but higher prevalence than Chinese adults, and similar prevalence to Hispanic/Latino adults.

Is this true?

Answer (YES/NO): NO